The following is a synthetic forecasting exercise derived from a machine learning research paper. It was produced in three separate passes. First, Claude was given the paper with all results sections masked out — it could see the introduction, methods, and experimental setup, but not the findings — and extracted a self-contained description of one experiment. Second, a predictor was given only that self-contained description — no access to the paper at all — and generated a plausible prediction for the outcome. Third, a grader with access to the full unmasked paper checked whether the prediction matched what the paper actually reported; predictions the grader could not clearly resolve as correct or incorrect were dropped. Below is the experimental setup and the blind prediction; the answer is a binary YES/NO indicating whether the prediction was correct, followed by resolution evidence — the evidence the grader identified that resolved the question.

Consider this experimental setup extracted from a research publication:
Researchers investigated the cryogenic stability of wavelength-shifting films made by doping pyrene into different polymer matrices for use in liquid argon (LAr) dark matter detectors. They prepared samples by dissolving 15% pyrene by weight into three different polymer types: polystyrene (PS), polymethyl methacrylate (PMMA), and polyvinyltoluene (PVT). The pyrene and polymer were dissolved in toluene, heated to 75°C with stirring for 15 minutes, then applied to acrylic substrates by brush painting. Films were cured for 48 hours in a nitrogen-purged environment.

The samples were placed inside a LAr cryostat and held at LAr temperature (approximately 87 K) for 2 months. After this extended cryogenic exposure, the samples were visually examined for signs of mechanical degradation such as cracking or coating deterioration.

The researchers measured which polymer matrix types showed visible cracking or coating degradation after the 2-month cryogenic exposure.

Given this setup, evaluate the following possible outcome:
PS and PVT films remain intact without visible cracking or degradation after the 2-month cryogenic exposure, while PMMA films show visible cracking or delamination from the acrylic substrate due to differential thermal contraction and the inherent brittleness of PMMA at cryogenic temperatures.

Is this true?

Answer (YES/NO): NO